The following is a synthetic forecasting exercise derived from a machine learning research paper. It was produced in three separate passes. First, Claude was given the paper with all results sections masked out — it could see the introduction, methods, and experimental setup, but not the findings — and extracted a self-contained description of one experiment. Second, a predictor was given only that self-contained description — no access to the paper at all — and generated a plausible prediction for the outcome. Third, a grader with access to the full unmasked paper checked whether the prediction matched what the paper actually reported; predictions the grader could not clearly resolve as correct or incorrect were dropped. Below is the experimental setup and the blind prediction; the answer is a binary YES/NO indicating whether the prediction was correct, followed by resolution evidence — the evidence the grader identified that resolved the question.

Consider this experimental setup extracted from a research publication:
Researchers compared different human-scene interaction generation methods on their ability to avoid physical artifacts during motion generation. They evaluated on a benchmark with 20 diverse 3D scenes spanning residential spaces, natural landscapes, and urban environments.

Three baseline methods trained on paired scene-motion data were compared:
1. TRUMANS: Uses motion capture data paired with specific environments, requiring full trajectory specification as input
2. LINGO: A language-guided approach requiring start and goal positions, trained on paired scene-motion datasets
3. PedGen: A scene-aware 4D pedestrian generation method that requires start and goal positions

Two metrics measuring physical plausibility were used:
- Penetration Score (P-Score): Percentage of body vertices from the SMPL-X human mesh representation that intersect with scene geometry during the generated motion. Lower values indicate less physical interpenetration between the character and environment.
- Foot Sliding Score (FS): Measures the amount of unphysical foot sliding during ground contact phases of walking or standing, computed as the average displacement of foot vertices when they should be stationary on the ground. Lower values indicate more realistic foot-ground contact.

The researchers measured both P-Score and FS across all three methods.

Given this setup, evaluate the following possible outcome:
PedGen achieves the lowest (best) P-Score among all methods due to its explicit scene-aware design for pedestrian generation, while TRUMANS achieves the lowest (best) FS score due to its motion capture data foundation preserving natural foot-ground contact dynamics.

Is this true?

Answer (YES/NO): NO